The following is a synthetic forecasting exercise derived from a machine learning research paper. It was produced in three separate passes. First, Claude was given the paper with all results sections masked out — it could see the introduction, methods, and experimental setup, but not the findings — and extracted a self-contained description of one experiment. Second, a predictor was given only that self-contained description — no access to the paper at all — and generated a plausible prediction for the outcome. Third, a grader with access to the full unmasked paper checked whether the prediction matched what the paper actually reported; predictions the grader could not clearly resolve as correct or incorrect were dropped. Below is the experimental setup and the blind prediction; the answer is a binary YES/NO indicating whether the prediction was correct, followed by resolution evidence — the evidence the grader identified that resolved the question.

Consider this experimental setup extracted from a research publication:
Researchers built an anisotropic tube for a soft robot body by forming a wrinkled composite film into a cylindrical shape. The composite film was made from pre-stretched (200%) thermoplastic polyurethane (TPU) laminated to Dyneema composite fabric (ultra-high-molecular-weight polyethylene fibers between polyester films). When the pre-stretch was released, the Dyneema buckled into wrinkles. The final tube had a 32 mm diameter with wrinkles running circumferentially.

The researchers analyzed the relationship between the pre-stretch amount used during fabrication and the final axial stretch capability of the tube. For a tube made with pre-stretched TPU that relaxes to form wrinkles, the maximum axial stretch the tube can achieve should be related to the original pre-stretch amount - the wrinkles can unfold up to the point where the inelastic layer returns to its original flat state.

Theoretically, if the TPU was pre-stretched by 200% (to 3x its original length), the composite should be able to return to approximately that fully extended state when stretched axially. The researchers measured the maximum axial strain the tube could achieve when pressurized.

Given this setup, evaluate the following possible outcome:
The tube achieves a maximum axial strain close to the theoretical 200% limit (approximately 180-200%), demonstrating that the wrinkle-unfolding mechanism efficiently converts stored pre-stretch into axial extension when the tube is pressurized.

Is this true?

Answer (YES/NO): NO